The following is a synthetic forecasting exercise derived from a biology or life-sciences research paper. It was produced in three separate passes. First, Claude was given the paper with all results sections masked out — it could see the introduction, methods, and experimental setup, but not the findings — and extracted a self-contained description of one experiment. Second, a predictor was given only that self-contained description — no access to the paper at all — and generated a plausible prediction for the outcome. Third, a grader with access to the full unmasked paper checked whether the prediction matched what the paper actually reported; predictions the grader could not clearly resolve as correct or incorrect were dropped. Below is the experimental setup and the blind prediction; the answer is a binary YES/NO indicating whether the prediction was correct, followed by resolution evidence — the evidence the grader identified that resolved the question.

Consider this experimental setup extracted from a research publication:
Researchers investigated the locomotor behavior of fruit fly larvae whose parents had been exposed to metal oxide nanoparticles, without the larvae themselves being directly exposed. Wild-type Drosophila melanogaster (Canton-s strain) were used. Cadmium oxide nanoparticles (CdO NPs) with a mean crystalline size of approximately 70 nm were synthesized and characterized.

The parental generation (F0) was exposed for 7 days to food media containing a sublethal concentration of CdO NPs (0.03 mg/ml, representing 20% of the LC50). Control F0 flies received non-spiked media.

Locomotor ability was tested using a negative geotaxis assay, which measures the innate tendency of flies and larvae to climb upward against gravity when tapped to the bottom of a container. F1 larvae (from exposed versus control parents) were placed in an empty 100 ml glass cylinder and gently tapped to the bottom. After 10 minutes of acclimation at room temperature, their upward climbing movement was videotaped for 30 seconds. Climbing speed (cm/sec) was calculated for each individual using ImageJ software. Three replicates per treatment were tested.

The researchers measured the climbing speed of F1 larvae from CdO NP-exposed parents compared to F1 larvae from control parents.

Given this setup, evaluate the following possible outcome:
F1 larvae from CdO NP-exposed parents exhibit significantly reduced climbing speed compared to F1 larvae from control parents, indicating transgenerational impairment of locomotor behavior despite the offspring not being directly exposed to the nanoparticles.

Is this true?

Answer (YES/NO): NO